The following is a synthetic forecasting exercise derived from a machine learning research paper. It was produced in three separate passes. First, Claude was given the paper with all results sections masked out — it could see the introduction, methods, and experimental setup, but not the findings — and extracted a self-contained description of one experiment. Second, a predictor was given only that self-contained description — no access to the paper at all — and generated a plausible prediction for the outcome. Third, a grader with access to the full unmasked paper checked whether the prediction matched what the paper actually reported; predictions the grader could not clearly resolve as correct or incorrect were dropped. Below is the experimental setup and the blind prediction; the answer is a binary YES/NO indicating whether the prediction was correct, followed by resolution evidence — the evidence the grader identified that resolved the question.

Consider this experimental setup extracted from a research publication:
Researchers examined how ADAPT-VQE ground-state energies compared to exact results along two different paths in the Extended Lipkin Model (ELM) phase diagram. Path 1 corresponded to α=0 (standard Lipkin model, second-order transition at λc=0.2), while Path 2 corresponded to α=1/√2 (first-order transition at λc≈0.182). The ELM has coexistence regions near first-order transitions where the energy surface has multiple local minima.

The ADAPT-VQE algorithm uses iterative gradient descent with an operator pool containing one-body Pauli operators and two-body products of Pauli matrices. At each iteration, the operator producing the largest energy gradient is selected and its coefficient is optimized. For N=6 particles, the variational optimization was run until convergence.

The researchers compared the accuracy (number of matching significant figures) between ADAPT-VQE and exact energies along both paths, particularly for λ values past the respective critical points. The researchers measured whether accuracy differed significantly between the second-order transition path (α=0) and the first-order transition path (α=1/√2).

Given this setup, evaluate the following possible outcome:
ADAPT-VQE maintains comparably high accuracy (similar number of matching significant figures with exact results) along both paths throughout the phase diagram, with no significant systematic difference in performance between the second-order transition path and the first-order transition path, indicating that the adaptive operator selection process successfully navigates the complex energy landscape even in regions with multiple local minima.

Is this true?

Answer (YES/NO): YES